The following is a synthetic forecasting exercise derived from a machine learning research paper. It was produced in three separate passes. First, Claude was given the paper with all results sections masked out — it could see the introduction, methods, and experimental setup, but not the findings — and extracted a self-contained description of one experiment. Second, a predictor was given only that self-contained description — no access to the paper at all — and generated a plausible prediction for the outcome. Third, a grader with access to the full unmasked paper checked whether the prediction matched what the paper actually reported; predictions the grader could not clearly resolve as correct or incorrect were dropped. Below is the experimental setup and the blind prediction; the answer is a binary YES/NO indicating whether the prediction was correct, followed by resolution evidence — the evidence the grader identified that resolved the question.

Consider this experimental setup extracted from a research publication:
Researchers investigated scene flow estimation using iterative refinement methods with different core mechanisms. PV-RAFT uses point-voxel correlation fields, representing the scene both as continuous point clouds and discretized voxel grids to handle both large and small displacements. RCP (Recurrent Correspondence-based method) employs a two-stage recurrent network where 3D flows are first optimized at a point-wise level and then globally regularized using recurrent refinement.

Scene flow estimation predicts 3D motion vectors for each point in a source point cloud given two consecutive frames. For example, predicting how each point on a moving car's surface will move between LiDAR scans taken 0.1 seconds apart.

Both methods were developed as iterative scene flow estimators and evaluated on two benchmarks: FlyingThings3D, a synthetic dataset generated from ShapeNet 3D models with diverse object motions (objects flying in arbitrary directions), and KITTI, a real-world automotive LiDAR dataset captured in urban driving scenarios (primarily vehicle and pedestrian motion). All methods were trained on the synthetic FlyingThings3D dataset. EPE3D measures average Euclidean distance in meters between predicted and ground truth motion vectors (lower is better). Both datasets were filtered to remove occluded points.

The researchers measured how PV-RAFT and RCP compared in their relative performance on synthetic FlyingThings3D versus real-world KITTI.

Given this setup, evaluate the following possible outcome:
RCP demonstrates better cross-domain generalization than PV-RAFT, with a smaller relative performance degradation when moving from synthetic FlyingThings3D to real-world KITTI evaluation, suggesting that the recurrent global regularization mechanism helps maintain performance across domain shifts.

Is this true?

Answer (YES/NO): YES